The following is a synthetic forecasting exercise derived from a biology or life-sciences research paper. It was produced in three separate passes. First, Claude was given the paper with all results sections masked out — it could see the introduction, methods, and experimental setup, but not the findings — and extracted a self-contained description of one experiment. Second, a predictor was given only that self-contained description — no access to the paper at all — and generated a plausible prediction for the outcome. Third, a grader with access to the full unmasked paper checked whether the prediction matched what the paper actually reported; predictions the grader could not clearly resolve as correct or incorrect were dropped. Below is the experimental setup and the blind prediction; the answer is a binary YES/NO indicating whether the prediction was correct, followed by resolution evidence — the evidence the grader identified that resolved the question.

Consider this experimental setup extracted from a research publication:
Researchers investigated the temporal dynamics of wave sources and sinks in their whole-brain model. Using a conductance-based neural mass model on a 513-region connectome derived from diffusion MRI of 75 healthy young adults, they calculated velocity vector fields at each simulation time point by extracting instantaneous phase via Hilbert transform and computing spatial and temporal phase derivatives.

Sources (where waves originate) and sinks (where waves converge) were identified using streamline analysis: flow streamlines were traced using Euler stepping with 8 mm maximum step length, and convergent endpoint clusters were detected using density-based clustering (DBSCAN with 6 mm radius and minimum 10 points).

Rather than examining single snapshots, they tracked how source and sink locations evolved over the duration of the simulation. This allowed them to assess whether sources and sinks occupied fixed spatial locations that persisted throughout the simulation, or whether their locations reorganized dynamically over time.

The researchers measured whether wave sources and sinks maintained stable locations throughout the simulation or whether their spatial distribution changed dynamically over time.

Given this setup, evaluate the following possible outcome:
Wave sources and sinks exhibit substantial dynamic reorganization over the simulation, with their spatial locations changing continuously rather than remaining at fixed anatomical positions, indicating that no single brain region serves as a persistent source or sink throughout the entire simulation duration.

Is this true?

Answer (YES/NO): NO